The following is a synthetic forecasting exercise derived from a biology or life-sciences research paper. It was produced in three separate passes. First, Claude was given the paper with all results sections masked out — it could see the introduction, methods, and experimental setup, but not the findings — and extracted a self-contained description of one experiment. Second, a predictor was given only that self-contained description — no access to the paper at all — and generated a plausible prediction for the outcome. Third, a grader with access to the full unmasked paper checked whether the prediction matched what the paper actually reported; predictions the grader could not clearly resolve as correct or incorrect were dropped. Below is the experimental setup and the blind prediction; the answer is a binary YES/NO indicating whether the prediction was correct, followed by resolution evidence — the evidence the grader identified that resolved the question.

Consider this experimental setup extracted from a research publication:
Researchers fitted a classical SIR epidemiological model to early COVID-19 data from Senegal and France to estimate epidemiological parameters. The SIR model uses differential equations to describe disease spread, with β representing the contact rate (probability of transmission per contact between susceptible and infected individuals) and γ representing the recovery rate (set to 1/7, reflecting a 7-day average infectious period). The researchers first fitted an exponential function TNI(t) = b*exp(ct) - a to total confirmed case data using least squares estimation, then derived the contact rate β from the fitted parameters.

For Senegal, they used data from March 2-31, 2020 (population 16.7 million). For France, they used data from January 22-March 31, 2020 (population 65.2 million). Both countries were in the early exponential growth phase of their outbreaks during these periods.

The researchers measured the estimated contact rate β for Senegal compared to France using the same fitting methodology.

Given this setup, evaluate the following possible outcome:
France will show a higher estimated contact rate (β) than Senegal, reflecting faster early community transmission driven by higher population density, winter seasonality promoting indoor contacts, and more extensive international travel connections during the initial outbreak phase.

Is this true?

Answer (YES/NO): YES